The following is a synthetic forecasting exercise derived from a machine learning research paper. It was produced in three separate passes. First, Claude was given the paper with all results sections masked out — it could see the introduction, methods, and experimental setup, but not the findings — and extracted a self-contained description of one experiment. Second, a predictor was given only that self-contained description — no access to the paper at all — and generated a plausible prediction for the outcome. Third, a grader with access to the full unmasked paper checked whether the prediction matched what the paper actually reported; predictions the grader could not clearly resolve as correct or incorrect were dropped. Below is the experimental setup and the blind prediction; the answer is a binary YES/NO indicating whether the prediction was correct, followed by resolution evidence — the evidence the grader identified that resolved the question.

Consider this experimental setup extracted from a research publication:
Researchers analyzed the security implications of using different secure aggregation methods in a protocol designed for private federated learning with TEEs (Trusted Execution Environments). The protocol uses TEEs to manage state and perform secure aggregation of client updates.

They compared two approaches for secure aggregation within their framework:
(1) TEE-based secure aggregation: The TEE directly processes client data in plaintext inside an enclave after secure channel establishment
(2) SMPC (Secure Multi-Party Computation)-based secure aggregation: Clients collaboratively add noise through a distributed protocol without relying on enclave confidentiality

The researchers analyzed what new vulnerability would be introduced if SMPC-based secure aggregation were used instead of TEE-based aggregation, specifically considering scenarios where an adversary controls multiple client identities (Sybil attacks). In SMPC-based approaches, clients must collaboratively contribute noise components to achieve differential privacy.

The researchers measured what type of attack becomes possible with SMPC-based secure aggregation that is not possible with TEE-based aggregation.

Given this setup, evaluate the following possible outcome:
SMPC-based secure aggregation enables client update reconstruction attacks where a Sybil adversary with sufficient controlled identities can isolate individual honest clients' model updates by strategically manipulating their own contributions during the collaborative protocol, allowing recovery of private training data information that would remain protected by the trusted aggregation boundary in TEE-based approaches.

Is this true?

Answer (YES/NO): NO